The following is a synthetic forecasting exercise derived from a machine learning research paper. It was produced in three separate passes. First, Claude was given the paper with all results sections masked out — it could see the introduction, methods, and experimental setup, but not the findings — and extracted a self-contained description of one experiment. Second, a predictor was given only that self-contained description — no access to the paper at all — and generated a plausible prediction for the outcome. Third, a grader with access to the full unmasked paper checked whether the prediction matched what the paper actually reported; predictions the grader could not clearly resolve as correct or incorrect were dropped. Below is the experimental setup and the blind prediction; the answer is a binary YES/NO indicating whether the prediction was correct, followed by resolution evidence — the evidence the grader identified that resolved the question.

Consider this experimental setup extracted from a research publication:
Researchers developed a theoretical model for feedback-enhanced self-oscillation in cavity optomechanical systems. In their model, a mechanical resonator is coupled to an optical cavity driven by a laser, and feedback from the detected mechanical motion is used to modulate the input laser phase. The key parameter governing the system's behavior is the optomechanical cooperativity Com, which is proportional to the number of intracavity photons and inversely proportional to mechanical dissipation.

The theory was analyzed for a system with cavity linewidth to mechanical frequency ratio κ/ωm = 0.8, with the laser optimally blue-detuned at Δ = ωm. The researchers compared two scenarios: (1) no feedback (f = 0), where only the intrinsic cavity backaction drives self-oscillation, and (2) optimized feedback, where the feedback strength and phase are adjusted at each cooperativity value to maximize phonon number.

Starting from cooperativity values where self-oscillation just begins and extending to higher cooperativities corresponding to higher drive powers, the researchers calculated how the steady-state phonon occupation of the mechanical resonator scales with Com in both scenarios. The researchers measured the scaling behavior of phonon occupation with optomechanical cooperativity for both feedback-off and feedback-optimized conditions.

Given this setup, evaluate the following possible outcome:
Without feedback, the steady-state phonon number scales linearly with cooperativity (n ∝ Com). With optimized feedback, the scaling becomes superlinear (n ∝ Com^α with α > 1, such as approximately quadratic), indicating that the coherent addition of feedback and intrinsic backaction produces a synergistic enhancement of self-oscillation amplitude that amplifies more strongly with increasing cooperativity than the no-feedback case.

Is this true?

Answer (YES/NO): NO